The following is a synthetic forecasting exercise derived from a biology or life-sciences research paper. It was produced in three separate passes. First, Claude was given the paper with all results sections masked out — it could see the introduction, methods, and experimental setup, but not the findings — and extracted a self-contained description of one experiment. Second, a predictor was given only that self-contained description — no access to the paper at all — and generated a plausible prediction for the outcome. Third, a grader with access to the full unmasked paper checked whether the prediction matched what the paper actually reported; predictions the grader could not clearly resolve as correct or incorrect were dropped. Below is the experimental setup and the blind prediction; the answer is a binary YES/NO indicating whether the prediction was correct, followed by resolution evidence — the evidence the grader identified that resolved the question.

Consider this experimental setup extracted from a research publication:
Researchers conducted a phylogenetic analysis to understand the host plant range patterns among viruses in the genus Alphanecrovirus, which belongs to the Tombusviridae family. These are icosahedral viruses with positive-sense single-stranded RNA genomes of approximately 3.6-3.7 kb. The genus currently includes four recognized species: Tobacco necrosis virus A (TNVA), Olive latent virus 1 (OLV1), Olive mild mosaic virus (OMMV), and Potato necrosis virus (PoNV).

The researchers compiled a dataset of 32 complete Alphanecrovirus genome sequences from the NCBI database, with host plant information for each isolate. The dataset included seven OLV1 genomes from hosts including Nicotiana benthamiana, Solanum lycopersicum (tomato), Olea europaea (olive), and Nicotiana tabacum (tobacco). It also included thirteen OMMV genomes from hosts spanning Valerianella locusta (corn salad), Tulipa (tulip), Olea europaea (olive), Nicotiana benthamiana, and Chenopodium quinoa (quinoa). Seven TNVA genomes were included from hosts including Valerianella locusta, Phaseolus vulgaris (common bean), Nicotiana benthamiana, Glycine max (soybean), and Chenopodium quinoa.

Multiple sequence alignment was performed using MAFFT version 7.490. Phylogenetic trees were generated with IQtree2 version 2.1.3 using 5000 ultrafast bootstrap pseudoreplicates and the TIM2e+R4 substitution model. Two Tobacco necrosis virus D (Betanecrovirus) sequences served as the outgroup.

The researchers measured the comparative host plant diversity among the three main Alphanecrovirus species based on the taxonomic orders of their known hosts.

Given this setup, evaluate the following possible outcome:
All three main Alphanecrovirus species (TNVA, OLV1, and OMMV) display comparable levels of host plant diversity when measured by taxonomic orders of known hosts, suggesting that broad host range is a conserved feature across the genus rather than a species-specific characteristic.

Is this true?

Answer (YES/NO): NO